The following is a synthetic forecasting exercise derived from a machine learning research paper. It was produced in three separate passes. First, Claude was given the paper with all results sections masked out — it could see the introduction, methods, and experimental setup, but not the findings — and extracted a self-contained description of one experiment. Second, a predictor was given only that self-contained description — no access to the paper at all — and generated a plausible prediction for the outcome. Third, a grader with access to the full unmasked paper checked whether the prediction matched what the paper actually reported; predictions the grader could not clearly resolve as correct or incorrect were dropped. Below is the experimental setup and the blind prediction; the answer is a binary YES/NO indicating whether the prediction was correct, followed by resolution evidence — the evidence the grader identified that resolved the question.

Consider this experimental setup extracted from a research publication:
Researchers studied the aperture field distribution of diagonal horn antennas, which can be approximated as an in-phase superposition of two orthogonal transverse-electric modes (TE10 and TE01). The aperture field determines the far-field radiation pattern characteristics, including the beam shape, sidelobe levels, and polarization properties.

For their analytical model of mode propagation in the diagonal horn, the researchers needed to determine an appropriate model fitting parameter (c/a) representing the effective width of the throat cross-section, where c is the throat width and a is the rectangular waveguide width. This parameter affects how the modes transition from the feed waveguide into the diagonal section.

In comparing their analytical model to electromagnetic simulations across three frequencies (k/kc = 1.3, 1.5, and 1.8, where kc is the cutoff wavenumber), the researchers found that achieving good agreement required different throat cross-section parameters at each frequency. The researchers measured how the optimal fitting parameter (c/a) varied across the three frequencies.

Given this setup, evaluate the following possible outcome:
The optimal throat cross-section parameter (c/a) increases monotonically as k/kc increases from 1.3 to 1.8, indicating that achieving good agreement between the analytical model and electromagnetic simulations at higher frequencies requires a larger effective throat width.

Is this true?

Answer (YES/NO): NO